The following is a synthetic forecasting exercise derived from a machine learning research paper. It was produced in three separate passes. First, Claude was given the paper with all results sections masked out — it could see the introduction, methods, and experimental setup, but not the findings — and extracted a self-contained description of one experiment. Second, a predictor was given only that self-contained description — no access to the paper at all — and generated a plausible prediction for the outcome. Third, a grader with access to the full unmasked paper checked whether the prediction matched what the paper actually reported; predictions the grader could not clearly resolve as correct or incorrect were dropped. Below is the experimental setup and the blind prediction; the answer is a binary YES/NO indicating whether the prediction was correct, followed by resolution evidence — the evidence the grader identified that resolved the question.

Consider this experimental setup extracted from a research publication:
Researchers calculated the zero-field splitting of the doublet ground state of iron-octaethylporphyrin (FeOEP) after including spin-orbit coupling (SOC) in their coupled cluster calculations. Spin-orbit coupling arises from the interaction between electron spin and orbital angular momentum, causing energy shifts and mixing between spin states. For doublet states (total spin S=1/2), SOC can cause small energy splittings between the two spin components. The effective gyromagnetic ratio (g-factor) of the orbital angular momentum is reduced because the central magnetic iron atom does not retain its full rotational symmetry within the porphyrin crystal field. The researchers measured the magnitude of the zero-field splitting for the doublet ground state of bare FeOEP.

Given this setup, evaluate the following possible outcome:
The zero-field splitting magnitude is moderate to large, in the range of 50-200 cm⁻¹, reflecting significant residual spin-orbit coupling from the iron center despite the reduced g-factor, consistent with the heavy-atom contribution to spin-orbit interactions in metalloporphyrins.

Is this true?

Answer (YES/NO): NO